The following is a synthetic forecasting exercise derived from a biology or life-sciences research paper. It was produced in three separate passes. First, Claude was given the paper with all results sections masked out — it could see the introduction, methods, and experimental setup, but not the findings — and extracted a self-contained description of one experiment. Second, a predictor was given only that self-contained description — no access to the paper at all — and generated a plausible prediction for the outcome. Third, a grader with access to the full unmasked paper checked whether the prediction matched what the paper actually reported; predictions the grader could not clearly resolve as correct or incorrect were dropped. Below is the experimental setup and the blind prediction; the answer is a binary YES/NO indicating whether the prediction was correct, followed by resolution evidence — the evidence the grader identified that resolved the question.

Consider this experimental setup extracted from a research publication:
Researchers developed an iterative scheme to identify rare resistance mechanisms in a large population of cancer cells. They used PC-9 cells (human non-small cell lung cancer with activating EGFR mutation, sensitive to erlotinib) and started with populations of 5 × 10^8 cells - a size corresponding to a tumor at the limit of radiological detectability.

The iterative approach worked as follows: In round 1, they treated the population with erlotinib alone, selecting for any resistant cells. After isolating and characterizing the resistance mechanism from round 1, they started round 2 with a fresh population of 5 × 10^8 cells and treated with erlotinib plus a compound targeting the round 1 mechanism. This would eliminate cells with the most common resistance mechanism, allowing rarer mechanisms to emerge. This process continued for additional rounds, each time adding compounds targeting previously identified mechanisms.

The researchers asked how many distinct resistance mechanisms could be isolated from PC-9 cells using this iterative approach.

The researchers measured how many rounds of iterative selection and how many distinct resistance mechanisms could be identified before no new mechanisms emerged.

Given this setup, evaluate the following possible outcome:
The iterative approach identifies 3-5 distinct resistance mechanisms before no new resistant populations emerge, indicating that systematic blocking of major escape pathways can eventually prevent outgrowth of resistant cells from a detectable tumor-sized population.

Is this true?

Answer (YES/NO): YES